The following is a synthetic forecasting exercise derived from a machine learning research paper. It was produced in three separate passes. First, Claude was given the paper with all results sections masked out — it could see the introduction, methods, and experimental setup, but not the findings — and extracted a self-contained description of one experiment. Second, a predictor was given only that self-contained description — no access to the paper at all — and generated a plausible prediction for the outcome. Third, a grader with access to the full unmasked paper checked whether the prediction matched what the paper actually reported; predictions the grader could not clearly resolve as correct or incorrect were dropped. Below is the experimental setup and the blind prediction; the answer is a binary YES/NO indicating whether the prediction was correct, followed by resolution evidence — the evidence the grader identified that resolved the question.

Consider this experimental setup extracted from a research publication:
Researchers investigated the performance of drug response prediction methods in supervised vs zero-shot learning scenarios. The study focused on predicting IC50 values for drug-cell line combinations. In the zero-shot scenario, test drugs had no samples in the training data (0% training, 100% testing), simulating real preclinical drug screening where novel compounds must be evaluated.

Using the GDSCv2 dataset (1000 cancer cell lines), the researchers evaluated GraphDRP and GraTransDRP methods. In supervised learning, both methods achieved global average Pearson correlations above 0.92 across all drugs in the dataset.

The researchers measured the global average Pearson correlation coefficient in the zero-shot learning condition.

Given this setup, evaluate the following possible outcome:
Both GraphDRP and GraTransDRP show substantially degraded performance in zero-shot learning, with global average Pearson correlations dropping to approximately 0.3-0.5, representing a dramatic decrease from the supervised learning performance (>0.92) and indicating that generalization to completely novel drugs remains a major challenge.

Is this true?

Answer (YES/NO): YES